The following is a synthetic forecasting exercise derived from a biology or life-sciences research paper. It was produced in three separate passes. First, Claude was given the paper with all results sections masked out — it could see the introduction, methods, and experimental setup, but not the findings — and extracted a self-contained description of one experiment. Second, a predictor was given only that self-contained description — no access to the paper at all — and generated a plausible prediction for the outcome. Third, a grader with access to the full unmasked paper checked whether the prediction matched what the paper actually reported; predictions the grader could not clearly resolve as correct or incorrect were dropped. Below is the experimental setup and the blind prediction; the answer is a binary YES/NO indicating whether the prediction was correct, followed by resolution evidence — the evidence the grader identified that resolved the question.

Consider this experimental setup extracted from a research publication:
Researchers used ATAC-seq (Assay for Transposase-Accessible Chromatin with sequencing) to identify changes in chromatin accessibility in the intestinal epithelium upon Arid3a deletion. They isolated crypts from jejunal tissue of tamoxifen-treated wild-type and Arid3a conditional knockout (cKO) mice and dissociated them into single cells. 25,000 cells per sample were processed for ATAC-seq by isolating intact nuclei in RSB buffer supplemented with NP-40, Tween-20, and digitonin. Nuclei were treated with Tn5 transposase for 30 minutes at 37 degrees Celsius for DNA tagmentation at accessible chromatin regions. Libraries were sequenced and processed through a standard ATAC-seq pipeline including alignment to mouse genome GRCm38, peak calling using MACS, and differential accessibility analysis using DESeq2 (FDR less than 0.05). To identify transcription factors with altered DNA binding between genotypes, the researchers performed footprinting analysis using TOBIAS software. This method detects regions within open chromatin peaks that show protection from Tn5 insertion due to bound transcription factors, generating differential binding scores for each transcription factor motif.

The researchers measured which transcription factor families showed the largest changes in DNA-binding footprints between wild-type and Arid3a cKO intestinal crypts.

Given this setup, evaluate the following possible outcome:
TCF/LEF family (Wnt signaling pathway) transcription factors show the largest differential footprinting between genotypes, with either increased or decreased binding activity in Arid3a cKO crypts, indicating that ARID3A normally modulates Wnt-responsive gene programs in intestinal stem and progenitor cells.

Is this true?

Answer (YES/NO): NO